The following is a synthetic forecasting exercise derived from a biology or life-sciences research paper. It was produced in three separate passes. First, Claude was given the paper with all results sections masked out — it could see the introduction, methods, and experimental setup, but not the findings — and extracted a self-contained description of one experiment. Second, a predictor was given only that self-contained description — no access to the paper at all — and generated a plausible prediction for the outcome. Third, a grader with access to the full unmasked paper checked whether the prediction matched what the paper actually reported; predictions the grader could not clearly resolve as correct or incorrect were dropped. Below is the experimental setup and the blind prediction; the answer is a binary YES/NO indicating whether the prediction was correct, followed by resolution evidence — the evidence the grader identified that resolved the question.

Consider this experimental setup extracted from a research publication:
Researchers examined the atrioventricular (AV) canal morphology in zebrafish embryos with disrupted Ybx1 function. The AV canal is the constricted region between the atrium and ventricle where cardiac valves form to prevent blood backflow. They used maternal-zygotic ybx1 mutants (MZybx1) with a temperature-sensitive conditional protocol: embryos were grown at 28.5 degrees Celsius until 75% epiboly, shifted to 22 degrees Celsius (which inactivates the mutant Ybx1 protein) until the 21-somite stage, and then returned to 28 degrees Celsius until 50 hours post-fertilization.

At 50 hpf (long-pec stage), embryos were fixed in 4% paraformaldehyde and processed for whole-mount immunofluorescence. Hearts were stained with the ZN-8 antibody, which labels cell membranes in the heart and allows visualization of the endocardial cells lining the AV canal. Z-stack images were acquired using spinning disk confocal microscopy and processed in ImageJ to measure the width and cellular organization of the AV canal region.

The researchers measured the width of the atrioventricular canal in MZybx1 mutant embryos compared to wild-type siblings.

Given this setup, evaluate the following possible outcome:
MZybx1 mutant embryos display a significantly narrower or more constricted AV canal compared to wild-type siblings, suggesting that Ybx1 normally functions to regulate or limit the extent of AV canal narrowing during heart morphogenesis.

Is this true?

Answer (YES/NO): NO